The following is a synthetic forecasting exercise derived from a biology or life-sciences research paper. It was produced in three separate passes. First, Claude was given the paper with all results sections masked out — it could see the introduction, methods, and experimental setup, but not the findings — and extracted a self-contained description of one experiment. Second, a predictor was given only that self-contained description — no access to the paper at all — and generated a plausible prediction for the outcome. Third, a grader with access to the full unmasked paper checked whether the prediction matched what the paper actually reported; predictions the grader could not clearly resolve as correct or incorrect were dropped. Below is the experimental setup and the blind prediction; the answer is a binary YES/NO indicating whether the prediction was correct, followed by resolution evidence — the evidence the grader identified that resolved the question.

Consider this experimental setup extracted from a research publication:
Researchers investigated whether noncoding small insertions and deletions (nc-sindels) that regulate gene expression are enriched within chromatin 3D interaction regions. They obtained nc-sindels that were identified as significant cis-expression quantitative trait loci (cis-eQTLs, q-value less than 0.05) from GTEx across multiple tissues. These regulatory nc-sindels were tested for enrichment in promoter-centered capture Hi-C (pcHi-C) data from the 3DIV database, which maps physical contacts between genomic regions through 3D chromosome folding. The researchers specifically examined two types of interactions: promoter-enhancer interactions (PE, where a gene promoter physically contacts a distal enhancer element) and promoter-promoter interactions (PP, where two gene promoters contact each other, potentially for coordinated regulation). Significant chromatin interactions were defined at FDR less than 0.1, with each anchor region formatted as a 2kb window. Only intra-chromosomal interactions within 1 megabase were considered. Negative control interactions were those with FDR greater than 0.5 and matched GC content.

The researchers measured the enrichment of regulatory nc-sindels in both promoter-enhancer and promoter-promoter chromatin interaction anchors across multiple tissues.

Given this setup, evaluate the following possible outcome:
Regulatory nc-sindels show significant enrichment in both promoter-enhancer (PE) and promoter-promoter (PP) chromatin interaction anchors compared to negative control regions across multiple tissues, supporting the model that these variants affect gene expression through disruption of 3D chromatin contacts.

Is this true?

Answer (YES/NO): YES